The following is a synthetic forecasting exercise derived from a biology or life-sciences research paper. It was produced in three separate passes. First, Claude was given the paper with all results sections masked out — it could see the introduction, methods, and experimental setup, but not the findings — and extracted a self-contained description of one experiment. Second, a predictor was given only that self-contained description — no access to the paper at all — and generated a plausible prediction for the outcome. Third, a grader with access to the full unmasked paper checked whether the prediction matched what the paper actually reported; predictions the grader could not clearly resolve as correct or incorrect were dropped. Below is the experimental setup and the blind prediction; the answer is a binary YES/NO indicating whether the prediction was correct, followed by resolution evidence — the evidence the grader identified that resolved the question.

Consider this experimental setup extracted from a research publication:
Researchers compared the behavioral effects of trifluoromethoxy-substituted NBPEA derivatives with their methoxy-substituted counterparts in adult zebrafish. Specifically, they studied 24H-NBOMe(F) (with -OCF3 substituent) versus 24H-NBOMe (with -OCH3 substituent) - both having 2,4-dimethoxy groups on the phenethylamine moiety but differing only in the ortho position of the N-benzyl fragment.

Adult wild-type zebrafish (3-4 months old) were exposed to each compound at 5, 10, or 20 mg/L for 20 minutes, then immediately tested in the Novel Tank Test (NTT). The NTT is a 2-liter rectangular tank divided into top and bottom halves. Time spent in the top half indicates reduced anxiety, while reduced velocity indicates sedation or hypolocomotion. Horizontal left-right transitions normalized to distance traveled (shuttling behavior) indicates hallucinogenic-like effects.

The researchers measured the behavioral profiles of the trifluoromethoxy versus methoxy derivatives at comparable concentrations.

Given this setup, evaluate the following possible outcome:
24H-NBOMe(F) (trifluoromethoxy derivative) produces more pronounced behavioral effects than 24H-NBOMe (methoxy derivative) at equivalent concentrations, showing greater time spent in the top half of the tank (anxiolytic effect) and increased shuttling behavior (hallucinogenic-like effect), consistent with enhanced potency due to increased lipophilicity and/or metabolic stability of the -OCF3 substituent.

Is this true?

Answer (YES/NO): YES